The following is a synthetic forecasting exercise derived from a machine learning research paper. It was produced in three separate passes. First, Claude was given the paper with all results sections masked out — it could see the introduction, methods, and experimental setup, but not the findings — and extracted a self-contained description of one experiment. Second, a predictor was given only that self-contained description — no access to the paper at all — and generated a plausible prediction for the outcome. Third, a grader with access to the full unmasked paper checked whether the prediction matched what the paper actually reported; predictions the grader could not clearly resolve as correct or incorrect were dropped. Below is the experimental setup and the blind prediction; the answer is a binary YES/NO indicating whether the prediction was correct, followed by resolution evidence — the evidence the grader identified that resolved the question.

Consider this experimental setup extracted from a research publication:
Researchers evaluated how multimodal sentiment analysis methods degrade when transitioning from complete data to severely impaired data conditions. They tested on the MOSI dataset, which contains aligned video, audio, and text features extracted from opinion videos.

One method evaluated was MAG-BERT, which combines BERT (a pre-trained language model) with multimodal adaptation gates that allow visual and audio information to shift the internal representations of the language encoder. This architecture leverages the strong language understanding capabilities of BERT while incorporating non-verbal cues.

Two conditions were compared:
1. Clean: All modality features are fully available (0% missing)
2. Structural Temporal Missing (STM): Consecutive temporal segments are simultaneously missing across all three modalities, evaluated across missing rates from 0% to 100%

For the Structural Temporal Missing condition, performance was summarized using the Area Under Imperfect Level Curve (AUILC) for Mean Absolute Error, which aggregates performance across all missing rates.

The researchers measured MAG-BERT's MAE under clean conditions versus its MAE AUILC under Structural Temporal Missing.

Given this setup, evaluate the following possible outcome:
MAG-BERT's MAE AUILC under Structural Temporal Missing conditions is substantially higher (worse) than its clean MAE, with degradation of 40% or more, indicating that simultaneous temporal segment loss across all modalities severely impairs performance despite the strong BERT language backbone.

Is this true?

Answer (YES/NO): YES